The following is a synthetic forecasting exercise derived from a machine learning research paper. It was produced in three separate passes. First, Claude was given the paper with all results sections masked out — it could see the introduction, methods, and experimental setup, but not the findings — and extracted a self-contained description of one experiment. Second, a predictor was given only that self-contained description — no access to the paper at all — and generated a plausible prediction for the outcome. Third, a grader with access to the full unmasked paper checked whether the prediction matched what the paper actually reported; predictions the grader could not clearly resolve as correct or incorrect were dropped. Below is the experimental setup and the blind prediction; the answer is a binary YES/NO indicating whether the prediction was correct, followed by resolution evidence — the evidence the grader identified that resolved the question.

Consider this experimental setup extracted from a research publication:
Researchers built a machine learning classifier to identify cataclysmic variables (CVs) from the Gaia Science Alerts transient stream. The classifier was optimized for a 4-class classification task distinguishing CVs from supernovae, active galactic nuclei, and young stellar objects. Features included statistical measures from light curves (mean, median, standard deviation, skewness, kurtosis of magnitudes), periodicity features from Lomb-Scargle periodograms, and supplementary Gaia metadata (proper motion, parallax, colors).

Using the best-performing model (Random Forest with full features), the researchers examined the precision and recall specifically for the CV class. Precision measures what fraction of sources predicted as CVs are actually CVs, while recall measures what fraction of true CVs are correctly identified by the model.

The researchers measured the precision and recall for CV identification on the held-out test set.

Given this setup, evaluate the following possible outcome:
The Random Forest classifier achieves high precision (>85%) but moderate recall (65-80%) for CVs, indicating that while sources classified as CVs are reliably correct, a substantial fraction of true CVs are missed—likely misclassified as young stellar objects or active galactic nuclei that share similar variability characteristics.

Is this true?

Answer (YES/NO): NO